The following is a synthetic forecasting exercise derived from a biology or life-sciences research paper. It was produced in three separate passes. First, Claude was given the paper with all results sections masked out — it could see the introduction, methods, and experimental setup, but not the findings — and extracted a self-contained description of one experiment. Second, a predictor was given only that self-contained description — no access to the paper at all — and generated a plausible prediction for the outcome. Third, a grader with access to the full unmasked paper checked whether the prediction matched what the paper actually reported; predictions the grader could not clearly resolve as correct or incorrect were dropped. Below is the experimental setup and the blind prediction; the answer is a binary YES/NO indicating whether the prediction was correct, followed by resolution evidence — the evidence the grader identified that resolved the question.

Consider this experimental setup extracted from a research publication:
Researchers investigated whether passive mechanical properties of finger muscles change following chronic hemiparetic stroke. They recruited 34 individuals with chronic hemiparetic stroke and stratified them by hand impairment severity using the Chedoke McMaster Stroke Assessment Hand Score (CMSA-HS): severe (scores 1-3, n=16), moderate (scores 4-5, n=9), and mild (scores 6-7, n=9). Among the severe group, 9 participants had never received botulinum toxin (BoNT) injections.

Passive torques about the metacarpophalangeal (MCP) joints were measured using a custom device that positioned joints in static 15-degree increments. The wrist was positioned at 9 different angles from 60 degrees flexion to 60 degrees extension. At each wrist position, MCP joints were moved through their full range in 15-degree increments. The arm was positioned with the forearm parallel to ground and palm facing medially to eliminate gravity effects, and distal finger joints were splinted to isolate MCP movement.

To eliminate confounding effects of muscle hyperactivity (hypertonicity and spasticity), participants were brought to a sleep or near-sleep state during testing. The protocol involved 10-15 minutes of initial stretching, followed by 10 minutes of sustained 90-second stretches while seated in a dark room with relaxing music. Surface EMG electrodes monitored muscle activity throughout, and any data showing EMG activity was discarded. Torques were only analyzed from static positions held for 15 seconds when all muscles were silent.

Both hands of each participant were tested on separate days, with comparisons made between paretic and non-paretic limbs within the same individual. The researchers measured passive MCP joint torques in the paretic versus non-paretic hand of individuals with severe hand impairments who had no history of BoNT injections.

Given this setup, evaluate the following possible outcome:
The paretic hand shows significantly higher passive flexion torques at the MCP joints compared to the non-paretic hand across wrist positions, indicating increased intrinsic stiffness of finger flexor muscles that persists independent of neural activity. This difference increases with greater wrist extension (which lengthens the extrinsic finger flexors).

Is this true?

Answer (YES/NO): NO